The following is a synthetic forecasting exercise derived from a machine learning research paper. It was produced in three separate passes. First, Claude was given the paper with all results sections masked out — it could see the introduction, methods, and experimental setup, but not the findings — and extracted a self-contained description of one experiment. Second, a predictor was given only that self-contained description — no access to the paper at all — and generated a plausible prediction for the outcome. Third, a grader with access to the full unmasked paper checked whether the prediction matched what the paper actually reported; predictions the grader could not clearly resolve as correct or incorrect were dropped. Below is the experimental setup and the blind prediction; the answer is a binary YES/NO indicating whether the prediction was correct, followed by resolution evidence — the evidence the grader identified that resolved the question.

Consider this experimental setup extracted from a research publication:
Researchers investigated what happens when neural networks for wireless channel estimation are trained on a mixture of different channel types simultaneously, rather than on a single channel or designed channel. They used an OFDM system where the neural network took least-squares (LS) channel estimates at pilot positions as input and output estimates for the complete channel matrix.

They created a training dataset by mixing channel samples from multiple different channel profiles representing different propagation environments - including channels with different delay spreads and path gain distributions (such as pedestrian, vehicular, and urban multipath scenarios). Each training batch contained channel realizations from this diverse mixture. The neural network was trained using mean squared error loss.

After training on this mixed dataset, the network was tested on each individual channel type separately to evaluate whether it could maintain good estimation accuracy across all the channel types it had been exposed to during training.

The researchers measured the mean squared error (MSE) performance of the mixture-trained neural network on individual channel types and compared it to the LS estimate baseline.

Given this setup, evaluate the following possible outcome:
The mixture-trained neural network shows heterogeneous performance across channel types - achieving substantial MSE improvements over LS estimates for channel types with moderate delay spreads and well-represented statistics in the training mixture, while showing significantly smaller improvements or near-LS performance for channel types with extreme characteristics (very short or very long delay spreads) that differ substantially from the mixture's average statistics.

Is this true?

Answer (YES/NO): NO